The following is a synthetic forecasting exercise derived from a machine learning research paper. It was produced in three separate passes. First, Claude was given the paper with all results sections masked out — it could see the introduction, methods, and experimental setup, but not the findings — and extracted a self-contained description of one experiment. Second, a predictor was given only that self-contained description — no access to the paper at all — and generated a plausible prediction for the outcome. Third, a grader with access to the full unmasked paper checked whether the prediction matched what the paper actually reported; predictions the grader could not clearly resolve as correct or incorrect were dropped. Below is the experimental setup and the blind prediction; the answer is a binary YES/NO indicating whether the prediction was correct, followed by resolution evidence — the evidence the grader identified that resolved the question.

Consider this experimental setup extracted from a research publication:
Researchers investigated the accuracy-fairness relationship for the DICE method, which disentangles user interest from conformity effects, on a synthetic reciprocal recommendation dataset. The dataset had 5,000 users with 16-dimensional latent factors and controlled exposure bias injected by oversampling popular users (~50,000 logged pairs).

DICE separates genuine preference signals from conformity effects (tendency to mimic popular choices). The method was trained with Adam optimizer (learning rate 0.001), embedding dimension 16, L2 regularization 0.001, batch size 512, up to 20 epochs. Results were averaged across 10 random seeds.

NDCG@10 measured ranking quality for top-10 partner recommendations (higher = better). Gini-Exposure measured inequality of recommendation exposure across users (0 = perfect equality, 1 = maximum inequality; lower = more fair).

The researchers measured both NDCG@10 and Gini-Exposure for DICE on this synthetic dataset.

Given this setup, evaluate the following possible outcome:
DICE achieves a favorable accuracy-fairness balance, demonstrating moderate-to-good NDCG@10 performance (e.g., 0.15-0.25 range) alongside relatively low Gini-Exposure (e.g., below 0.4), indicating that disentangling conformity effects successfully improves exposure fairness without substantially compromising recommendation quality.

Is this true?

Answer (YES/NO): NO